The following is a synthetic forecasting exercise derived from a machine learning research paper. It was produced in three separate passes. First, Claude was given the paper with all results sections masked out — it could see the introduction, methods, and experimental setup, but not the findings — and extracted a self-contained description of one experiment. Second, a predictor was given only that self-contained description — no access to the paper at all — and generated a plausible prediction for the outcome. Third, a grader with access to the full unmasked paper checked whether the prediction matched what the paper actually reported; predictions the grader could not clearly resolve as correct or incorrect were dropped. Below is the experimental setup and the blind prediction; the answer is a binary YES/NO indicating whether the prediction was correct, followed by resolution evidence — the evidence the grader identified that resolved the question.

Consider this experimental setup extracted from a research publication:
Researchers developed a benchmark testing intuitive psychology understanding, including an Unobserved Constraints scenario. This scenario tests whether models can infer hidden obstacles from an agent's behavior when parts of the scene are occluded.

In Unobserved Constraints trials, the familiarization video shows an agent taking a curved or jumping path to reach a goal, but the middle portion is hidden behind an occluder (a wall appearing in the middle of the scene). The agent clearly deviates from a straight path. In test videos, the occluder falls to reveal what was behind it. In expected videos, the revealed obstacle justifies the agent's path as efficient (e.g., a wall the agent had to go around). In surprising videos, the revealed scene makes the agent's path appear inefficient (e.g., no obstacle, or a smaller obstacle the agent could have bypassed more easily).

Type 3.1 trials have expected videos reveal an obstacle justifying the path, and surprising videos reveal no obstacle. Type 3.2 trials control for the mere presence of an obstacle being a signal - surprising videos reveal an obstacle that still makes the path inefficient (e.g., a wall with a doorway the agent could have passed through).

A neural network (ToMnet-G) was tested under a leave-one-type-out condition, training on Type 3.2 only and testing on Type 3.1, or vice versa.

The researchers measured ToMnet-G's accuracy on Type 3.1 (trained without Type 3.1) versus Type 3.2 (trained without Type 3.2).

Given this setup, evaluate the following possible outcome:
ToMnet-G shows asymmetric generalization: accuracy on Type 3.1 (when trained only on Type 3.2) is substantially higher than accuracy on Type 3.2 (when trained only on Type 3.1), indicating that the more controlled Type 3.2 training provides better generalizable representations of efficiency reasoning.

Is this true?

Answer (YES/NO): NO